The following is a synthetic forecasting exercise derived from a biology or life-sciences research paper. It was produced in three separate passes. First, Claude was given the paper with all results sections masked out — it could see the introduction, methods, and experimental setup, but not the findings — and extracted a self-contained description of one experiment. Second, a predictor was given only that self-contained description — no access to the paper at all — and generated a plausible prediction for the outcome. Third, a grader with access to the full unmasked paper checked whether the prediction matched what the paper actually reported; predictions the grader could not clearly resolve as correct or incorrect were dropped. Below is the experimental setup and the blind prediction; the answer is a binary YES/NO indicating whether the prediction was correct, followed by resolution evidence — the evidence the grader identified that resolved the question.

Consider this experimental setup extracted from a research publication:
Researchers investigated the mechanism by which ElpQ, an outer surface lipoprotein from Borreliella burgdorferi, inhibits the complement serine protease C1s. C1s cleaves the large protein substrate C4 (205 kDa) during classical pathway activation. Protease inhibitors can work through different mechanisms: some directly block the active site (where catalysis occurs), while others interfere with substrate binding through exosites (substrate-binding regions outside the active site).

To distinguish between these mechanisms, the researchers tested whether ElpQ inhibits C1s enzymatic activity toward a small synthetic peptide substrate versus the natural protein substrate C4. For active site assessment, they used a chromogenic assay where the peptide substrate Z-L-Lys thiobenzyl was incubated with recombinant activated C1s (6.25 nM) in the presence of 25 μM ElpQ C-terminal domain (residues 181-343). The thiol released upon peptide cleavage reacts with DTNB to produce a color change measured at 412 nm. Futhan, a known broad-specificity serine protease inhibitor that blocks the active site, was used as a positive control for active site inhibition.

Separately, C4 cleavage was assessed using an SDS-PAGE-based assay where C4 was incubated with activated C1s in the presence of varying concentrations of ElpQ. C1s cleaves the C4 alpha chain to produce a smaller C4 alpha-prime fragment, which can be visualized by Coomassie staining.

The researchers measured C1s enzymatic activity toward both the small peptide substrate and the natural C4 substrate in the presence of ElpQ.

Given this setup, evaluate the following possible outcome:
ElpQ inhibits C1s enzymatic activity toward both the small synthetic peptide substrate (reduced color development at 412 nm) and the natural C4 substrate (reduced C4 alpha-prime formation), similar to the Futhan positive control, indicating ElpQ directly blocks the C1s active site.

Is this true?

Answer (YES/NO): NO